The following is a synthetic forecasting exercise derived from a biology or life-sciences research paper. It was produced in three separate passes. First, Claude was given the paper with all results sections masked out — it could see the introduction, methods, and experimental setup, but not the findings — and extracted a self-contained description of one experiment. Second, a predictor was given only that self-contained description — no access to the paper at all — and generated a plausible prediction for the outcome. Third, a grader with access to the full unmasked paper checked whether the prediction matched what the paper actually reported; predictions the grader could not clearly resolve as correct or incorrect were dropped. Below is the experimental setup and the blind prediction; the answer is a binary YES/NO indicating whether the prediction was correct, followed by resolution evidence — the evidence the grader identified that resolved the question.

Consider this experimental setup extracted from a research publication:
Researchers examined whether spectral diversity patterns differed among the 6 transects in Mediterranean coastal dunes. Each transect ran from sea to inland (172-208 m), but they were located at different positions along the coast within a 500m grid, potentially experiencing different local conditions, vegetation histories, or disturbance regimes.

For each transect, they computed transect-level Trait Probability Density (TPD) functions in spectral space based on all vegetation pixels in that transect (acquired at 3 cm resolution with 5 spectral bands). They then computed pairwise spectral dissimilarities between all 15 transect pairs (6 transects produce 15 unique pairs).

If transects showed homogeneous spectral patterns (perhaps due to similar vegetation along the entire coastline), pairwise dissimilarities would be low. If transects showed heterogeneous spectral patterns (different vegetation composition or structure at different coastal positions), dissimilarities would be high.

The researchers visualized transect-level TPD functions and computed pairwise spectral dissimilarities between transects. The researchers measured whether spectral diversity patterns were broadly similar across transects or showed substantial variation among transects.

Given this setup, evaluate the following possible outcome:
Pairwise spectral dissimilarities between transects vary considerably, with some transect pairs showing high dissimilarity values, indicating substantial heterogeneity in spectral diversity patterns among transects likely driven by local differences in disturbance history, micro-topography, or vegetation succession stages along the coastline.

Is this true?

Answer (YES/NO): NO